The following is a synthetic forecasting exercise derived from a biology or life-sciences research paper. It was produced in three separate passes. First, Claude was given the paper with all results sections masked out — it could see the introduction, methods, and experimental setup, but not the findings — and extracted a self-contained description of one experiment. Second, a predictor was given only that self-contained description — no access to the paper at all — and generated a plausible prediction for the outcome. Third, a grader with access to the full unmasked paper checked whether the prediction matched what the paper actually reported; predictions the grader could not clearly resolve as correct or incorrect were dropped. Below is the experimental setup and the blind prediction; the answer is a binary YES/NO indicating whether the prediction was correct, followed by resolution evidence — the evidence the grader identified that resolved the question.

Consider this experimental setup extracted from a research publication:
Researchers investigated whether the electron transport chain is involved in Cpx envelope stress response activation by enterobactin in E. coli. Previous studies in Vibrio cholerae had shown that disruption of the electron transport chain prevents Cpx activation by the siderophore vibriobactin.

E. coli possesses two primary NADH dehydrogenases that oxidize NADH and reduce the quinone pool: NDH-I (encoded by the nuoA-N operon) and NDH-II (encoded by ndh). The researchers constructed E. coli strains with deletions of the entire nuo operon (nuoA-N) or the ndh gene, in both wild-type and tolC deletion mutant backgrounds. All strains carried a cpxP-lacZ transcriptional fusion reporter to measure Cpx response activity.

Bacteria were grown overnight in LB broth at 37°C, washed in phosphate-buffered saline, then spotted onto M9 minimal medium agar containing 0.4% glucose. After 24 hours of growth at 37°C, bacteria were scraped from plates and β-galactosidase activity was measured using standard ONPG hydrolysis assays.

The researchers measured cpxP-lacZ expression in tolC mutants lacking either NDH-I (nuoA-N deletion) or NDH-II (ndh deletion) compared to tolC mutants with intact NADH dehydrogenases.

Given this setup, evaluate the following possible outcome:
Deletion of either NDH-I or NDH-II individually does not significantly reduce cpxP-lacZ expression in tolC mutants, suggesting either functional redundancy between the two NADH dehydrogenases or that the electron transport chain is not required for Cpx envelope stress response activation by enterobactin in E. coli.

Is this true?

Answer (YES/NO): YES